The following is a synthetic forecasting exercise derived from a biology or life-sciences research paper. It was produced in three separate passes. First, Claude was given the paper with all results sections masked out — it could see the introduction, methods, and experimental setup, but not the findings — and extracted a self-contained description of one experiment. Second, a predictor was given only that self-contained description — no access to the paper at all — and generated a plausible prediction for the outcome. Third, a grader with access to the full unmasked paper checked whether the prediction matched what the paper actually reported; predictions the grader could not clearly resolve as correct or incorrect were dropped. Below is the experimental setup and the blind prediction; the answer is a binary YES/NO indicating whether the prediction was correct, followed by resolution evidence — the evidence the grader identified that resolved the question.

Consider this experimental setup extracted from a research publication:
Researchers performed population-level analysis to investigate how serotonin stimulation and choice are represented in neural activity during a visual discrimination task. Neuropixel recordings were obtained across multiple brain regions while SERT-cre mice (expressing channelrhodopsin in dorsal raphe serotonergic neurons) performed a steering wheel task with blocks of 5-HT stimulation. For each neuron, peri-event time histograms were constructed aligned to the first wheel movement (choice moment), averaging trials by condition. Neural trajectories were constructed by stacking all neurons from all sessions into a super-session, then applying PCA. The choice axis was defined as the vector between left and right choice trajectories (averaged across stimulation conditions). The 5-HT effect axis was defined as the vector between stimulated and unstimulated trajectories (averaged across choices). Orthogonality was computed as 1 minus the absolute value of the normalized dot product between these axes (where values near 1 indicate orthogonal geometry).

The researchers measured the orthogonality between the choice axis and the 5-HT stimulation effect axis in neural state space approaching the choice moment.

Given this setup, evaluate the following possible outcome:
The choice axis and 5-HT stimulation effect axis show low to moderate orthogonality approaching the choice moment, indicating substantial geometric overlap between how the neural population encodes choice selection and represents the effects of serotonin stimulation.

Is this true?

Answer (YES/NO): NO